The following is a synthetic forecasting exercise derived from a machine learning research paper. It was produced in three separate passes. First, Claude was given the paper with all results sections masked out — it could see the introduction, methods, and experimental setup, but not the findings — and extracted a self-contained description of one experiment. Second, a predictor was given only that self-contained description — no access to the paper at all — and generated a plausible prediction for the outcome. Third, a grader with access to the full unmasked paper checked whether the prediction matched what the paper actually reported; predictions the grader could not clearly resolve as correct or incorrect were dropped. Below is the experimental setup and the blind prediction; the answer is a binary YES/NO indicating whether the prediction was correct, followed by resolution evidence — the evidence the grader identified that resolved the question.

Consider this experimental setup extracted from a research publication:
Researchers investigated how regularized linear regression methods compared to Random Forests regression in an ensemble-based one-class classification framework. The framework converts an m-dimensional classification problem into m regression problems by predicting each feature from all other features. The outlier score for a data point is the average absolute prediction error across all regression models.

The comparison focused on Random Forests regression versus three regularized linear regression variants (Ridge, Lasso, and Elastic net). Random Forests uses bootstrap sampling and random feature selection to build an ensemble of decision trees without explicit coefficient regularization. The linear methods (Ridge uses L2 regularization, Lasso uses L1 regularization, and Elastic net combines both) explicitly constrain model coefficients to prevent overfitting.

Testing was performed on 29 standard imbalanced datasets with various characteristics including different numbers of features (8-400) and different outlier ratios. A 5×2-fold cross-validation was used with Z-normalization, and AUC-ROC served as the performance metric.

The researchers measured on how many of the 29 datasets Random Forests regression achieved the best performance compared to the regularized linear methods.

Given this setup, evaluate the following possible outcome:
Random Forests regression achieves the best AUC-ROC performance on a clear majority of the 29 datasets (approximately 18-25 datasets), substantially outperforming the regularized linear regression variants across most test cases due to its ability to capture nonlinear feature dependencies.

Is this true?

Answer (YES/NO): NO